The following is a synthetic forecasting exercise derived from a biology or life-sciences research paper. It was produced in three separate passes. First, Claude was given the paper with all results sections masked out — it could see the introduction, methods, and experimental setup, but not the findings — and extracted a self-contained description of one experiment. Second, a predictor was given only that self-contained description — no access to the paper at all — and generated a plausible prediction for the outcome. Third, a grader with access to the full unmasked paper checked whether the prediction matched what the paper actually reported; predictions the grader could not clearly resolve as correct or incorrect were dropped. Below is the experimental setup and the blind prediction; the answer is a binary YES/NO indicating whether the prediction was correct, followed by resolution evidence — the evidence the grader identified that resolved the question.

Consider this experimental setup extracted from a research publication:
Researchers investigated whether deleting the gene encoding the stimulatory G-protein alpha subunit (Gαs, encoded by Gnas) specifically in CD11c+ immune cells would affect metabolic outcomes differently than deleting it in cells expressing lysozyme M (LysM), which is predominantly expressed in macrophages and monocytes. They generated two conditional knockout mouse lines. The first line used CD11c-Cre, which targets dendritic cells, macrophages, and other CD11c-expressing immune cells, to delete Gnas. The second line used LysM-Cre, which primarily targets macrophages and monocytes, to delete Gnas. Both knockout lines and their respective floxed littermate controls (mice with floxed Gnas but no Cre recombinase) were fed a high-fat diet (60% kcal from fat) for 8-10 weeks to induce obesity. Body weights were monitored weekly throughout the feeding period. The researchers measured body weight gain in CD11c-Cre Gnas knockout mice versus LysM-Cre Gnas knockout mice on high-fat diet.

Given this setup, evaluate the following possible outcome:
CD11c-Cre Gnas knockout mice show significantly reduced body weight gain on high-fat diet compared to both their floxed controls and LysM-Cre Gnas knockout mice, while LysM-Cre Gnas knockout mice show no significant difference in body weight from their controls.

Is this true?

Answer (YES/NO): YES